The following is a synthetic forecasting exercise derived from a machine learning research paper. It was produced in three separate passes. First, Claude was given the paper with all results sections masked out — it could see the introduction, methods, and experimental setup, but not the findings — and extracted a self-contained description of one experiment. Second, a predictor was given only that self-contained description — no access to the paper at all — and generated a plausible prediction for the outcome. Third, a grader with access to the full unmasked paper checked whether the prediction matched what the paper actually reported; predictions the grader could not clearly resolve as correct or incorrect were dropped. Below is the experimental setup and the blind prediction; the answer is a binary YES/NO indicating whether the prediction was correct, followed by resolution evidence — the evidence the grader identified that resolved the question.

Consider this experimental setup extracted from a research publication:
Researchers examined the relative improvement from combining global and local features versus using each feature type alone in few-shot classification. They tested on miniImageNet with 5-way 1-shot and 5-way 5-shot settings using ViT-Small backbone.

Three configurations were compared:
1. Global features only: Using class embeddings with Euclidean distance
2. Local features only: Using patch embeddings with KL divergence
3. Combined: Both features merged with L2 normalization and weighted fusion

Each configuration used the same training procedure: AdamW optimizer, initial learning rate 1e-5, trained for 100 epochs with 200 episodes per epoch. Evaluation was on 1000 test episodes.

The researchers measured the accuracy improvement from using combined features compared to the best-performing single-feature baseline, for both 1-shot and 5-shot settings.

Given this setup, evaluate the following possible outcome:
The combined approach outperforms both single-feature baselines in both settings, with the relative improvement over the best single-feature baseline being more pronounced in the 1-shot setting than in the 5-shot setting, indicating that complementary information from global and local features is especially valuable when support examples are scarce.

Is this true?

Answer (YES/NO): NO